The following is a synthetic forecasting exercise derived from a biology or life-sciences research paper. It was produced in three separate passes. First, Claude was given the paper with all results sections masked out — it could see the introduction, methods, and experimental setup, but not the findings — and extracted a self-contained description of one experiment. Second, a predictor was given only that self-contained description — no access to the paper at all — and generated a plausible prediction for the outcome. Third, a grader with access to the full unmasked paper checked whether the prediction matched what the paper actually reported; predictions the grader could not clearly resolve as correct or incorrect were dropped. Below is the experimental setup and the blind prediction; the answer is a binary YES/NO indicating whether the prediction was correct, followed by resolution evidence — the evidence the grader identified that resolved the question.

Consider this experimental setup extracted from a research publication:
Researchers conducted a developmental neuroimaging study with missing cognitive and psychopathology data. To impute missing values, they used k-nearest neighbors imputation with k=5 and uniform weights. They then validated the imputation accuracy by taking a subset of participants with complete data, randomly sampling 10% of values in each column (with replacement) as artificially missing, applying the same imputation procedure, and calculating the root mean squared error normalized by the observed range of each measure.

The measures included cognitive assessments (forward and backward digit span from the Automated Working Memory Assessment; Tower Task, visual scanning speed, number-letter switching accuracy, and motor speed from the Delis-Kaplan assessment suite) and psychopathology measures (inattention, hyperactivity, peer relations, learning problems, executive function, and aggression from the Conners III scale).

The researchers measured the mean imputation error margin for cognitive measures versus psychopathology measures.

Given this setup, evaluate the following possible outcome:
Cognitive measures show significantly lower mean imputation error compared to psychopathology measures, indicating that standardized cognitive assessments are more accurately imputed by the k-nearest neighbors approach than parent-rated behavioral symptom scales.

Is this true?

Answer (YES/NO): NO